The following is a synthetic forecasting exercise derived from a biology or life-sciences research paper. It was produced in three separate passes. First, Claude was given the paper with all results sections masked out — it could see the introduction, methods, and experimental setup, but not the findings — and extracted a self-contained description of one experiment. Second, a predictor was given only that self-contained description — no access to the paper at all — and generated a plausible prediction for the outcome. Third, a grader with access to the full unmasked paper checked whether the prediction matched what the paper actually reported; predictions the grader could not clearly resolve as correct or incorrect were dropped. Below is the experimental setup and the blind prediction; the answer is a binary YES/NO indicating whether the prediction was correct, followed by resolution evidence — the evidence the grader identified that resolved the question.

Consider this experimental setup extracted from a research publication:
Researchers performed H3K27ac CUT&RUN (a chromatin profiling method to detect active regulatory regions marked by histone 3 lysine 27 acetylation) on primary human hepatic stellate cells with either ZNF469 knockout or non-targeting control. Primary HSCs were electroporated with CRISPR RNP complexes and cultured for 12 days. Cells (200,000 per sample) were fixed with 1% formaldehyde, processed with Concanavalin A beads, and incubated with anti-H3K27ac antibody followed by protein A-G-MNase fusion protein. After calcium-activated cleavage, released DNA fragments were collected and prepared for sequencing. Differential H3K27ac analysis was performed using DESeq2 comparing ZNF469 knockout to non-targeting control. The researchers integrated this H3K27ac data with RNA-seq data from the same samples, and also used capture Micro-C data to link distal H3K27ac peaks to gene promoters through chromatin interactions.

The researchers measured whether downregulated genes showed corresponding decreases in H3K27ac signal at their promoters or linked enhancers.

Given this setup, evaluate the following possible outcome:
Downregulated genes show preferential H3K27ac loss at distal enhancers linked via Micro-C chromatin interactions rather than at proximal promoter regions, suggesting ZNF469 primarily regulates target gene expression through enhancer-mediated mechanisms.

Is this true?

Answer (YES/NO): NO